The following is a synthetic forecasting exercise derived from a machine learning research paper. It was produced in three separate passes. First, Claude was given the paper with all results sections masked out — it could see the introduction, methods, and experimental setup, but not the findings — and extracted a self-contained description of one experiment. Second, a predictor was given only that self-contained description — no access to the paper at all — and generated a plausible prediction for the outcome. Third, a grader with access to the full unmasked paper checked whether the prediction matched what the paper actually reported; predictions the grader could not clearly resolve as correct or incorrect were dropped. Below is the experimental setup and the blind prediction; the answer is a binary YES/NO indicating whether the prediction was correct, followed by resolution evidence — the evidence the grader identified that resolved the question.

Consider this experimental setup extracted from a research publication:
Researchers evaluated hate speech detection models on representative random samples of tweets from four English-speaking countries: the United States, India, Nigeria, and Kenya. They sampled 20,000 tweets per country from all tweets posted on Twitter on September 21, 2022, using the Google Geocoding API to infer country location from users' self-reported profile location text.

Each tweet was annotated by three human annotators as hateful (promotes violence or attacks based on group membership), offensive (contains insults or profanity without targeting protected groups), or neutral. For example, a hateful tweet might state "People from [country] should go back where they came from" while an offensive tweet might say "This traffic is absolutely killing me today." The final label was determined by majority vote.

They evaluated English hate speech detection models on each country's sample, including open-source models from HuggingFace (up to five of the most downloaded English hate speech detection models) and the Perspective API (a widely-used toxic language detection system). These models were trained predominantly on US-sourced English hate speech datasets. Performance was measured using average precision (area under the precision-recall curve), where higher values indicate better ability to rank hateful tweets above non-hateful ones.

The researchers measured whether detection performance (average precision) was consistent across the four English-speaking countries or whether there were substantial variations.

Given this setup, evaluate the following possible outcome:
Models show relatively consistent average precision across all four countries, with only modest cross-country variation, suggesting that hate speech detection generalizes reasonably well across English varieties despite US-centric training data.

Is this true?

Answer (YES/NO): NO